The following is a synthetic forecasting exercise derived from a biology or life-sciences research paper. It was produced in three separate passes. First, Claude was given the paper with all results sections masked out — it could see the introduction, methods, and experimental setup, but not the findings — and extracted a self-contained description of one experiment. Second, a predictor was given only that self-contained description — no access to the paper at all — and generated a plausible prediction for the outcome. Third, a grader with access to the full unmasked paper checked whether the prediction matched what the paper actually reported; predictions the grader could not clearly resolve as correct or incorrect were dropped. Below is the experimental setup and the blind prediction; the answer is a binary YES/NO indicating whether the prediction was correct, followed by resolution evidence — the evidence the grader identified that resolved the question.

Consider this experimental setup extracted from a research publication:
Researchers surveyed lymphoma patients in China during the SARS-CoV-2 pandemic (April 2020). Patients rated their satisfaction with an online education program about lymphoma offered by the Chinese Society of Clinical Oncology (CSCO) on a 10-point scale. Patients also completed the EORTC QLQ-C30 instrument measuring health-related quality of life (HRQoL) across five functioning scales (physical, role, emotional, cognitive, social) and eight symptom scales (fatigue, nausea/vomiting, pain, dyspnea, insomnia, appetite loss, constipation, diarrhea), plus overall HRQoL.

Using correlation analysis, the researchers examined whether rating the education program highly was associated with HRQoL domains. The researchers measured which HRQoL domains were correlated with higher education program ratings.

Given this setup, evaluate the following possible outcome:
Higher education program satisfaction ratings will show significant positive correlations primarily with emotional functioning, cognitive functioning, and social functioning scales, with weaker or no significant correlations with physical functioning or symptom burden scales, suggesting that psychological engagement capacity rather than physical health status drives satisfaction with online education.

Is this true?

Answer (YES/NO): NO